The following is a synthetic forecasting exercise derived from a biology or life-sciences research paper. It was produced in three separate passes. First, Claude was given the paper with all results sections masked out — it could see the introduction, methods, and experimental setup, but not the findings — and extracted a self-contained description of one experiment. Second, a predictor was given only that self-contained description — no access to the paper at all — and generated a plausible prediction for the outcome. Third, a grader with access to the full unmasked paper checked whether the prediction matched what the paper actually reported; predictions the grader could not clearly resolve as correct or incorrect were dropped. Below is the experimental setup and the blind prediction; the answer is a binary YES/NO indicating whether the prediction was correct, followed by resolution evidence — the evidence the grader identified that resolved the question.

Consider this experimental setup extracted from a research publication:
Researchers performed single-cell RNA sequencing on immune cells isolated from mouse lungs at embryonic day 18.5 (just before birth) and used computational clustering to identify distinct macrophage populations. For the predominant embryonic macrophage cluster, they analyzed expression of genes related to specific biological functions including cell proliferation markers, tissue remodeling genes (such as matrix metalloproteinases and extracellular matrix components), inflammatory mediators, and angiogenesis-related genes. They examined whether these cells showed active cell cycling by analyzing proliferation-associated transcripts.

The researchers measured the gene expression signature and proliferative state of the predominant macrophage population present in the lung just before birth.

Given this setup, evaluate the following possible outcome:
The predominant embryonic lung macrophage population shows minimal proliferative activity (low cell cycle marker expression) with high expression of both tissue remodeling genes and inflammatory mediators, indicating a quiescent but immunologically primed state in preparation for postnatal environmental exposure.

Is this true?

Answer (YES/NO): NO